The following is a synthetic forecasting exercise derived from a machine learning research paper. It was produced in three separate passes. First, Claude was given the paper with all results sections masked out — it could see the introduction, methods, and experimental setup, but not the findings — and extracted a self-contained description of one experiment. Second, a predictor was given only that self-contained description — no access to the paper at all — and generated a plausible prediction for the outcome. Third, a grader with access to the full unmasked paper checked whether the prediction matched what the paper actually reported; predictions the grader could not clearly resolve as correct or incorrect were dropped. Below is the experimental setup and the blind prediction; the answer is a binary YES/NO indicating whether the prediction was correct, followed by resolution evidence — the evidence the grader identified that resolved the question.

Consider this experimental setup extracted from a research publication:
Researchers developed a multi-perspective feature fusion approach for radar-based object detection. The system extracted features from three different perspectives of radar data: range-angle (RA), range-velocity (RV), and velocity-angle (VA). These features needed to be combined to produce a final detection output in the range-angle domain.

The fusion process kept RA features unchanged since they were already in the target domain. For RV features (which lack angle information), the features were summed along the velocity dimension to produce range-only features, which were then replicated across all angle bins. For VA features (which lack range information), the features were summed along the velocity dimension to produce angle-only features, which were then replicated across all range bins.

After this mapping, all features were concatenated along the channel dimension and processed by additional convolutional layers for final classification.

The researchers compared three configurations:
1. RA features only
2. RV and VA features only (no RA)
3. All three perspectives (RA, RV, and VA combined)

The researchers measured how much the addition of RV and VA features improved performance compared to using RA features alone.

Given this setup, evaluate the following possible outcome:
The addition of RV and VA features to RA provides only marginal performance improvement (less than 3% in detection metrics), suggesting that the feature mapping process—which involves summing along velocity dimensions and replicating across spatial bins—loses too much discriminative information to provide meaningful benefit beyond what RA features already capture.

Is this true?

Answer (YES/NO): NO